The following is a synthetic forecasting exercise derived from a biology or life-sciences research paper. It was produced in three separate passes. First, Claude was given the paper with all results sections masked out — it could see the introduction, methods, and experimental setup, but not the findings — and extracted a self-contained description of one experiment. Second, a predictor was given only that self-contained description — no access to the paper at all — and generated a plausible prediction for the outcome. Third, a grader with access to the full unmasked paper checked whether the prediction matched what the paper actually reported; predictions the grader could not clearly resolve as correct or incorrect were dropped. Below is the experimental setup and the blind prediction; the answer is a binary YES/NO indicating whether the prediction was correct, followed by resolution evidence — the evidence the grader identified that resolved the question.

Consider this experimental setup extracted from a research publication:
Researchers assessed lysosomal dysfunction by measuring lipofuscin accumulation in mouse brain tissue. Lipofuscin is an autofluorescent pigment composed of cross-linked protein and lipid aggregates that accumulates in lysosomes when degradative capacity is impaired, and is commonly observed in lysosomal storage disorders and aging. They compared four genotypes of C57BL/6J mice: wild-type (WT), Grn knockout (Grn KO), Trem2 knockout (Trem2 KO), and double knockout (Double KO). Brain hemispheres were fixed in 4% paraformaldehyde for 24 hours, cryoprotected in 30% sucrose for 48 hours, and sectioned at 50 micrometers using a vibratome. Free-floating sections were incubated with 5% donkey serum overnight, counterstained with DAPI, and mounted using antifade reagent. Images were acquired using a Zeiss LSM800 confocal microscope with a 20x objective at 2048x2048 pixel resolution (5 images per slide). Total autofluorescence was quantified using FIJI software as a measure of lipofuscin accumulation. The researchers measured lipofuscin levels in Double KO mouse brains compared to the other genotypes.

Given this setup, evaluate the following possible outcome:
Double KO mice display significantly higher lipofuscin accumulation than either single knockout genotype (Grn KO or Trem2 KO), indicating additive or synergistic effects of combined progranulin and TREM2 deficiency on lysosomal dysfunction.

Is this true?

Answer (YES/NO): NO